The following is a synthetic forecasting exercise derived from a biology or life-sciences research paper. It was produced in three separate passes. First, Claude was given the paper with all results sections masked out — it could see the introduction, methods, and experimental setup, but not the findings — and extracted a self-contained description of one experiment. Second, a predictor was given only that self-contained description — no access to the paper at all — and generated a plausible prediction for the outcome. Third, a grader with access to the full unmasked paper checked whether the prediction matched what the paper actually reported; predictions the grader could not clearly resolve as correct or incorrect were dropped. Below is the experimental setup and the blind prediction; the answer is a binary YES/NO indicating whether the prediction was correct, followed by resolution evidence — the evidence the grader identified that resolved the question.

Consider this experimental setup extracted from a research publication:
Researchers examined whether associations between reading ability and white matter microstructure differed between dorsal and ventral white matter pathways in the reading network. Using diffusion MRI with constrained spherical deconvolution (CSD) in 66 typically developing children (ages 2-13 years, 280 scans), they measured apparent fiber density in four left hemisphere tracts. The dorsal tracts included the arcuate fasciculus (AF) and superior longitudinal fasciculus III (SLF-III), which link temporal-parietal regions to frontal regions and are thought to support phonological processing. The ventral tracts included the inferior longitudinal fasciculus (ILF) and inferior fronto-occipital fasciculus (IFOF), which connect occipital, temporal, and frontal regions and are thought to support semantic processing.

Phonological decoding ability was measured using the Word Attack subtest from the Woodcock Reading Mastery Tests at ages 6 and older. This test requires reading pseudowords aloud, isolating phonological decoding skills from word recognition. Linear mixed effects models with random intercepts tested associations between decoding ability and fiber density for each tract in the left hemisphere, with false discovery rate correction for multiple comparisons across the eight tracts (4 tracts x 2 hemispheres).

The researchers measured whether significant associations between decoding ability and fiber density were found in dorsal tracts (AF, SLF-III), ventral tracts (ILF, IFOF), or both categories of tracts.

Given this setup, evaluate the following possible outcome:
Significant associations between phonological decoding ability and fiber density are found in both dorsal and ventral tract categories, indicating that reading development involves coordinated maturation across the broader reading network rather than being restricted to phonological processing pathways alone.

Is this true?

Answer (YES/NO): NO